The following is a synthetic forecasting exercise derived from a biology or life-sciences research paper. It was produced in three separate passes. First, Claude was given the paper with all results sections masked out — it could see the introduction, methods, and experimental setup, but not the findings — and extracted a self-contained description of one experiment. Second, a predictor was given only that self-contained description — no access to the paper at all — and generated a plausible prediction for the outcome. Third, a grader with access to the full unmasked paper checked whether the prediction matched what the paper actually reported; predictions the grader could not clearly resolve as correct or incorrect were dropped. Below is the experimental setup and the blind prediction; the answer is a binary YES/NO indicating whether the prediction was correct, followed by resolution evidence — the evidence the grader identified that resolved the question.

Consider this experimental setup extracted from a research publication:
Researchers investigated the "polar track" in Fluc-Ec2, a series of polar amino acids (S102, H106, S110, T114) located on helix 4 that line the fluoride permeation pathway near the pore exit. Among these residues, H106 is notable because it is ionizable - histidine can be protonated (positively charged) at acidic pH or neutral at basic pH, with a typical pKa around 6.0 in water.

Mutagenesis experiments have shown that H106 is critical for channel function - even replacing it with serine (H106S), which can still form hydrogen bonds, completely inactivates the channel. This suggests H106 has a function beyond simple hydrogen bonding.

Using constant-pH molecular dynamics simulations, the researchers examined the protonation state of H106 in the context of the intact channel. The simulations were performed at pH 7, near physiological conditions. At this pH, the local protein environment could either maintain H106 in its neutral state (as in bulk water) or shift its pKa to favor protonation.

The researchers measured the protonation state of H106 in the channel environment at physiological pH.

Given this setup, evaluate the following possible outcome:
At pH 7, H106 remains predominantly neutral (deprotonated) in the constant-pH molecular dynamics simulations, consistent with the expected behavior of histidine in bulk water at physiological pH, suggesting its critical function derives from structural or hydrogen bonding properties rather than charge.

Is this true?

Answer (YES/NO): NO